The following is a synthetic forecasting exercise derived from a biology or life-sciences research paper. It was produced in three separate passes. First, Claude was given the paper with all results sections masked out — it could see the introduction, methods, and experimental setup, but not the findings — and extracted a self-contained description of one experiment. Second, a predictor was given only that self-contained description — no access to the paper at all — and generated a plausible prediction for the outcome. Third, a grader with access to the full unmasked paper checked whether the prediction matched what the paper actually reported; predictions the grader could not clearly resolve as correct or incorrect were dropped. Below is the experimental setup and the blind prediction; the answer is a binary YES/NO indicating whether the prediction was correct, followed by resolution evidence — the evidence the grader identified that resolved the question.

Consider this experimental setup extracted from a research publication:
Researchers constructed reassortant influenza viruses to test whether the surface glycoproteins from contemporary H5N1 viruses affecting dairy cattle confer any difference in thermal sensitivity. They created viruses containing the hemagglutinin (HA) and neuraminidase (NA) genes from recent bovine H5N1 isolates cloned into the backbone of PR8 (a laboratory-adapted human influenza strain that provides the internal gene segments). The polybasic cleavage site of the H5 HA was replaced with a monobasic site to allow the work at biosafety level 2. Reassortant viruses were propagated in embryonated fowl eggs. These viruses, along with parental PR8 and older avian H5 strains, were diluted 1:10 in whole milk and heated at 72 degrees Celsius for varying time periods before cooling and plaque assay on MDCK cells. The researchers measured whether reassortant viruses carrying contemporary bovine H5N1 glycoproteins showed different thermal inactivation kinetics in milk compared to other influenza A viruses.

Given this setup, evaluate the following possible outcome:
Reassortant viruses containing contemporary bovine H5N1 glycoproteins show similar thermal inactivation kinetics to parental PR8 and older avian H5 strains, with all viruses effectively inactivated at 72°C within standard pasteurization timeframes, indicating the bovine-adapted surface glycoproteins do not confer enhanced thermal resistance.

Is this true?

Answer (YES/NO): YES